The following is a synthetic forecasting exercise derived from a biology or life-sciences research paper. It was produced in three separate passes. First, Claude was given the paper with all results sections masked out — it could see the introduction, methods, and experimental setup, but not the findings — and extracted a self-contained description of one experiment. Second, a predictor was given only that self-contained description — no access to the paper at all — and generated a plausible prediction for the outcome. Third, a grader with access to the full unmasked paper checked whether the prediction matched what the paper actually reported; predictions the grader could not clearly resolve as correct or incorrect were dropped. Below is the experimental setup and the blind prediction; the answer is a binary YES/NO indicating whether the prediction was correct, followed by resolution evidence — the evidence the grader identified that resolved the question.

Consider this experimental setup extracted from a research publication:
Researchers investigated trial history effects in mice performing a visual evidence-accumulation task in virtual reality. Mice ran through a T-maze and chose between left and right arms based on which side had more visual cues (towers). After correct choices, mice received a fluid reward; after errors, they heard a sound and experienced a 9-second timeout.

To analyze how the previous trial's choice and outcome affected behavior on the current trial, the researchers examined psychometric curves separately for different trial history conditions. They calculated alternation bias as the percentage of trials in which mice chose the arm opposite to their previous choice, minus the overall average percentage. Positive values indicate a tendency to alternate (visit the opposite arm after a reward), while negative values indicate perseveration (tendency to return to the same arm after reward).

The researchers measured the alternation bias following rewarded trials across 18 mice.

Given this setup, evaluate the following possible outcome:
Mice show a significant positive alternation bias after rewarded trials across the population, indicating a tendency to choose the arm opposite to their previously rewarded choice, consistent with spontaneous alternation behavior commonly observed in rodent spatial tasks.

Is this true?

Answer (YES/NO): NO